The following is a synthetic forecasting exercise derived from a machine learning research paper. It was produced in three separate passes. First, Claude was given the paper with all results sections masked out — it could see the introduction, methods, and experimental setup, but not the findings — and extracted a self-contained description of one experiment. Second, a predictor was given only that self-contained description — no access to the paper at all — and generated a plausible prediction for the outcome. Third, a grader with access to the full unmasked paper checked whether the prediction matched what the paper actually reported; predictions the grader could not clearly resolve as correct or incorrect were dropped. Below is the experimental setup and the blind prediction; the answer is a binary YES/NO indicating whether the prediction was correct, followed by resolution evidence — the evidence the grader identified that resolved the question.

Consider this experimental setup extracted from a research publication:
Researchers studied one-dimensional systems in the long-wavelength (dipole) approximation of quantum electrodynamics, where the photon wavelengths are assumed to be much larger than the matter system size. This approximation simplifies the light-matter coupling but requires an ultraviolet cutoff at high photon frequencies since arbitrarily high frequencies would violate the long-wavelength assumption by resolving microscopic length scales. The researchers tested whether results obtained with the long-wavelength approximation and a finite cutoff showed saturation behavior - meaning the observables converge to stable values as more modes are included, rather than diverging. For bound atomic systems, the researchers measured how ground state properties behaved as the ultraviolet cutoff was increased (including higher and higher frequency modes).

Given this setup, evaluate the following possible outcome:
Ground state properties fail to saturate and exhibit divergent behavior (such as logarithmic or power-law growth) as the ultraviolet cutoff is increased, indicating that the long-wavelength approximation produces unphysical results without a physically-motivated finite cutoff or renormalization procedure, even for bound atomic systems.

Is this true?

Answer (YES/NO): NO